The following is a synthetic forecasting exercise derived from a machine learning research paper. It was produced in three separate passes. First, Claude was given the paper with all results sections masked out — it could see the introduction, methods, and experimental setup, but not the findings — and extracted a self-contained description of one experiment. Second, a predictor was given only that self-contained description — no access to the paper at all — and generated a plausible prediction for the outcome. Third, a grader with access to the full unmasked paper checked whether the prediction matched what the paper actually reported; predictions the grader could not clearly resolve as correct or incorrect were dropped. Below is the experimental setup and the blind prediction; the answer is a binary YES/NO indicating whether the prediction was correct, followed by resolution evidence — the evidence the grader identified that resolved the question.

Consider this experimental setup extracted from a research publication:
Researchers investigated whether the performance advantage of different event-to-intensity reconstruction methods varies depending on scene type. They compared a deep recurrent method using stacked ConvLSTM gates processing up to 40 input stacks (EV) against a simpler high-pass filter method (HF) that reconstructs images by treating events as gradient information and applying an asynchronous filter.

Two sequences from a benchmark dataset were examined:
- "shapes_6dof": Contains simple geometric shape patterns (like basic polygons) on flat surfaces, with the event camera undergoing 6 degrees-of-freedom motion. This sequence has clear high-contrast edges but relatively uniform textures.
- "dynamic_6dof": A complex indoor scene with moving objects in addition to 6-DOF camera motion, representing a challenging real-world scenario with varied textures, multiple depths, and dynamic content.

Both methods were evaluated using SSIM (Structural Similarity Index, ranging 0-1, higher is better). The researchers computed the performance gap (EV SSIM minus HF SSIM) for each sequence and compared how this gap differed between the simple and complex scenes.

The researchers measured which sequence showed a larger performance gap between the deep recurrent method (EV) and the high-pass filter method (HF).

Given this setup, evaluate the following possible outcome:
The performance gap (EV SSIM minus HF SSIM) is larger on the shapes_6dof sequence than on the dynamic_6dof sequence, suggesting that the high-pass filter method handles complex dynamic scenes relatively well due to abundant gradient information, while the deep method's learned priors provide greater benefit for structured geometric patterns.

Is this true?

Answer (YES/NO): YES